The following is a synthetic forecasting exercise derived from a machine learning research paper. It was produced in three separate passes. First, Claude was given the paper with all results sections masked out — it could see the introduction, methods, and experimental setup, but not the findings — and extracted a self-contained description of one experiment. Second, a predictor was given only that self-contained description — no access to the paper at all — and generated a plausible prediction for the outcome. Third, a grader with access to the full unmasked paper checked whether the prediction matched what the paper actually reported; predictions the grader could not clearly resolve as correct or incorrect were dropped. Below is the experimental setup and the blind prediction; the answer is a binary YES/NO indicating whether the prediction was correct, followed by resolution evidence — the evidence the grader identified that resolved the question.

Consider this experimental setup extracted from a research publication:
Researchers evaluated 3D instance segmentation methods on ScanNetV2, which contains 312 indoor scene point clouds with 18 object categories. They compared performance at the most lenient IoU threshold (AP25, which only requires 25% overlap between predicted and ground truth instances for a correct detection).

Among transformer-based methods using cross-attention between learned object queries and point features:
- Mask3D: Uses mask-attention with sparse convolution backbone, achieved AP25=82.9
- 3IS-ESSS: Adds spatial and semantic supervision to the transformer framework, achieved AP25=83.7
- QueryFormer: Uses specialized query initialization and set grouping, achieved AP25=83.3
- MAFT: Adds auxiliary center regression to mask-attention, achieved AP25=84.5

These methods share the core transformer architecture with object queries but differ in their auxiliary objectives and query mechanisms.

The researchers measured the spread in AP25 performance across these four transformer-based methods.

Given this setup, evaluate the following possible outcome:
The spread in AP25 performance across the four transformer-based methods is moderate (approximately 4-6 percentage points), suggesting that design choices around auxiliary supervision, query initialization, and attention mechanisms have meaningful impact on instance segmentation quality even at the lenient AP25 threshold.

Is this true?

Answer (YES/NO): NO